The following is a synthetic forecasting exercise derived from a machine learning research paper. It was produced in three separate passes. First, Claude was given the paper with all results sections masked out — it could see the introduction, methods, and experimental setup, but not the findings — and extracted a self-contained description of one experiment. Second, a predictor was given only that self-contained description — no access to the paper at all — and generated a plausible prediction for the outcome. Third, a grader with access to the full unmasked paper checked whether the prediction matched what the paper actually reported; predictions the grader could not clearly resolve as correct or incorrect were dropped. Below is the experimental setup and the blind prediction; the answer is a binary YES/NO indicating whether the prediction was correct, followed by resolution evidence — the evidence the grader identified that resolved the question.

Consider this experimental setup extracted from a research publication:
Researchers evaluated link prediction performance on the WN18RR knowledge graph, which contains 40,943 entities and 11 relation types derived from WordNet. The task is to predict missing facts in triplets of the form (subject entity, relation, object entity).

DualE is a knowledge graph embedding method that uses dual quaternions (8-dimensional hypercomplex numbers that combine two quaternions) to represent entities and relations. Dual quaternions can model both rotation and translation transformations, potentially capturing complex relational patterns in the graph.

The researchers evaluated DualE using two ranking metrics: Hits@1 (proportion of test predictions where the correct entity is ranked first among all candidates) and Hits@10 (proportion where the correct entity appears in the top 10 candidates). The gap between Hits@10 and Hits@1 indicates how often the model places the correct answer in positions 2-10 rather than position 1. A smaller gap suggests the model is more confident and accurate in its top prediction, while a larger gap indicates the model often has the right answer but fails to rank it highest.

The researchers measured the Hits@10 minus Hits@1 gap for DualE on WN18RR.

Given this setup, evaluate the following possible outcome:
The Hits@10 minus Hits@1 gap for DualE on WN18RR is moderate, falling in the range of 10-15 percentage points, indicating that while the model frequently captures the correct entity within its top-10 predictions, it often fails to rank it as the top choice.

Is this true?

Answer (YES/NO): YES